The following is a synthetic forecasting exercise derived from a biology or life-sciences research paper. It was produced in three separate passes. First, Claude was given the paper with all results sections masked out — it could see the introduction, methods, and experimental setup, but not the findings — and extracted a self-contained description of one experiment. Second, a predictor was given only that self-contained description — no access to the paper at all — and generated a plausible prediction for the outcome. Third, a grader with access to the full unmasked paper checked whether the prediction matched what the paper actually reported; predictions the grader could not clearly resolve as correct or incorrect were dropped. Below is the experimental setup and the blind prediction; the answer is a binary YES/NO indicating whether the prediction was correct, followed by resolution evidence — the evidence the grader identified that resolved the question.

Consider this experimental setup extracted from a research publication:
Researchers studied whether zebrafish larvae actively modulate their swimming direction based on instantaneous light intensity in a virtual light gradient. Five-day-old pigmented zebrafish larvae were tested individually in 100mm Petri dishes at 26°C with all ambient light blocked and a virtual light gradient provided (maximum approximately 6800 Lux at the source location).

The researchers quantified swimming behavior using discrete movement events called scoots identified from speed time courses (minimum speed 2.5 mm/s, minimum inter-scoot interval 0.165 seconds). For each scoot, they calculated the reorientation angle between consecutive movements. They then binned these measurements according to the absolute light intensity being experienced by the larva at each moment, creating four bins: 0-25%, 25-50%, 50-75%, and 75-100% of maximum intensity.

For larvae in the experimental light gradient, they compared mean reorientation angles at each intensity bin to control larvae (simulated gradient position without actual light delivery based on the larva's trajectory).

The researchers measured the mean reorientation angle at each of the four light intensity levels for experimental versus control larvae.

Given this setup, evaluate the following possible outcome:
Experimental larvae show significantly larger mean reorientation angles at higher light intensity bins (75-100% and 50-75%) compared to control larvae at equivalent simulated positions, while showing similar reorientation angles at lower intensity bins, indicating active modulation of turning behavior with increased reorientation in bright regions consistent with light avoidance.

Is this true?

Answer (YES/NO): NO